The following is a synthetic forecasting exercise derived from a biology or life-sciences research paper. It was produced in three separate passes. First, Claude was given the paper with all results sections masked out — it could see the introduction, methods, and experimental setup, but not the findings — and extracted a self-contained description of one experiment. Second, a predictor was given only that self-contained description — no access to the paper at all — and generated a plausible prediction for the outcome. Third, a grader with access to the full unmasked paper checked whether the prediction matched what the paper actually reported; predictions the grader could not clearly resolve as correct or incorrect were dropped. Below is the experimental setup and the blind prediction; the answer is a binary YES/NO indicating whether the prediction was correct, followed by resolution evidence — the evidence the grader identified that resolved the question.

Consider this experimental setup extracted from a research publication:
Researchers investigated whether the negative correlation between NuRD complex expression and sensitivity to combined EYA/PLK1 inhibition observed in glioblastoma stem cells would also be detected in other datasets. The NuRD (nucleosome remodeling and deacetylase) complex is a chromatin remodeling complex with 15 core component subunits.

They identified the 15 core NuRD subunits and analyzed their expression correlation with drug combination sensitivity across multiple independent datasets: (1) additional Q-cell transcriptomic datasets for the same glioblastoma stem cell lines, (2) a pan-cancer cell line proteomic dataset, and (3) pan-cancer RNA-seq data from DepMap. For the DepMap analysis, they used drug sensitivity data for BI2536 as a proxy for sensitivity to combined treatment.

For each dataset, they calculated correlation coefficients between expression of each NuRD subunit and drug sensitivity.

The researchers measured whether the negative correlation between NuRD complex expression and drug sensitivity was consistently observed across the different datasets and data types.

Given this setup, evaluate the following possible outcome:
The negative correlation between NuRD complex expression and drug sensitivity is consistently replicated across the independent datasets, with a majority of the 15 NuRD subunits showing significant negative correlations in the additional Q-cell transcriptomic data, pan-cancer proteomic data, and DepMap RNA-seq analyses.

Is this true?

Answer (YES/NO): NO